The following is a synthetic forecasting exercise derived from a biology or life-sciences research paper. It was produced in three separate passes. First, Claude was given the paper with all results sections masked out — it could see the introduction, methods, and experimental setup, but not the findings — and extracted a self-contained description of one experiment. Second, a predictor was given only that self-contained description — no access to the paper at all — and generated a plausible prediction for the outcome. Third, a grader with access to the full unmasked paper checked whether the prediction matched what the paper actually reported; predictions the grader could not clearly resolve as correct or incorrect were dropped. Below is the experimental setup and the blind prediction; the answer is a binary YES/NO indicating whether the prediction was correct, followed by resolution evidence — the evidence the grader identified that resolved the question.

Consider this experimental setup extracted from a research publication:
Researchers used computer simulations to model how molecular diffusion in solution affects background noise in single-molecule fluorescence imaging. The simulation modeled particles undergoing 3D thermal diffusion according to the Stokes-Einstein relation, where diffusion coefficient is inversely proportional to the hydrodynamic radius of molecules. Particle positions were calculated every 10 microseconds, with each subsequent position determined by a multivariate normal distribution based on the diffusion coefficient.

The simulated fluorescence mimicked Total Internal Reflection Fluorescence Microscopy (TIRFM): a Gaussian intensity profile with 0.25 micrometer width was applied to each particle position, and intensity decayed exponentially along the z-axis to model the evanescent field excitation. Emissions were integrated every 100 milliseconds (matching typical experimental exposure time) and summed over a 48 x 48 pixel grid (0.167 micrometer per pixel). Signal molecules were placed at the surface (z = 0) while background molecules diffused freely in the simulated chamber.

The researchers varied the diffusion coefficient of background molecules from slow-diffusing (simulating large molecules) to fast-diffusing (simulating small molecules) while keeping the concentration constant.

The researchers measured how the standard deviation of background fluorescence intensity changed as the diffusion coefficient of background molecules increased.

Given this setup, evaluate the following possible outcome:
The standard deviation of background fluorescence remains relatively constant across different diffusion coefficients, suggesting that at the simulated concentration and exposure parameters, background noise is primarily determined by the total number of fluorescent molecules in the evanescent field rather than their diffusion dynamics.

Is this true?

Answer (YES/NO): NO